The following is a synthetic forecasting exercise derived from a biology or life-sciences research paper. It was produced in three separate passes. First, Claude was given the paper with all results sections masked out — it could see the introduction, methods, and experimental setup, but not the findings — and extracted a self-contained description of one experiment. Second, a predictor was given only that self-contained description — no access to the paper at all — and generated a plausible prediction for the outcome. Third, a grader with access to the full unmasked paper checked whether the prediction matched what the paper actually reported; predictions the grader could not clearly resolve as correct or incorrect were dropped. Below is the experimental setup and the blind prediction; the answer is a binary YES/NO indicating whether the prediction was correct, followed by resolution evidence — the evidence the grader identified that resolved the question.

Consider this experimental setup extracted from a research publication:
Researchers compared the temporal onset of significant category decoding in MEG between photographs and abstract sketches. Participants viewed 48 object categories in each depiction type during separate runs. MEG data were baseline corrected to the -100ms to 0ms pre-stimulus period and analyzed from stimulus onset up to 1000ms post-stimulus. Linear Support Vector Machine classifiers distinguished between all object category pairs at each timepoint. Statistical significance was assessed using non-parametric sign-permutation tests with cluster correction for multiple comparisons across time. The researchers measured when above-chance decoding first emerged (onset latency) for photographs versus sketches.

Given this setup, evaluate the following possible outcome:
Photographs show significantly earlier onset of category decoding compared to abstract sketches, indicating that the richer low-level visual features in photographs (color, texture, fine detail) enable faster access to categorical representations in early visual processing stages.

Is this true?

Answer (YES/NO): NO